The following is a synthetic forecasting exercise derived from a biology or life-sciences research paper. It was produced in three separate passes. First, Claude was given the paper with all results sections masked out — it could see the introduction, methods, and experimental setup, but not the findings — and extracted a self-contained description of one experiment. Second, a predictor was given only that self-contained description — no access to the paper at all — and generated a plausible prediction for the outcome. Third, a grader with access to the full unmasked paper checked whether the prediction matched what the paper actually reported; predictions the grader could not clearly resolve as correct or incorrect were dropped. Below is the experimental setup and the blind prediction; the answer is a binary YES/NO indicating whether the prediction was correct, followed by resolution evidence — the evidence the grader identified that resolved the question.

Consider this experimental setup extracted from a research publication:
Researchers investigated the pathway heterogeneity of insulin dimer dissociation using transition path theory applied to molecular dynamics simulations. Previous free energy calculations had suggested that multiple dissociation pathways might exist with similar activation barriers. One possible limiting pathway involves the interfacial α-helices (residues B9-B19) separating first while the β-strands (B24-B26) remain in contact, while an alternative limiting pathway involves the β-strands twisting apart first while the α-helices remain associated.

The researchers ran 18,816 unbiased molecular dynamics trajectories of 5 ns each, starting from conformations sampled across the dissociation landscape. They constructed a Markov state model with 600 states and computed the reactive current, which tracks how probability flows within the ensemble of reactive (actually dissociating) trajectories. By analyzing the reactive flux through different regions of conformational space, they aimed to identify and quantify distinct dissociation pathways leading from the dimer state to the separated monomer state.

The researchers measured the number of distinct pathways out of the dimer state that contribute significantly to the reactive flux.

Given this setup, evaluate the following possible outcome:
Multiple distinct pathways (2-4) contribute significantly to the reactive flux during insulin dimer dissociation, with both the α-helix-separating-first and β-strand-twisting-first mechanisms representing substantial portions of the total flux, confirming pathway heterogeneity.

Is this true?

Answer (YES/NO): YES